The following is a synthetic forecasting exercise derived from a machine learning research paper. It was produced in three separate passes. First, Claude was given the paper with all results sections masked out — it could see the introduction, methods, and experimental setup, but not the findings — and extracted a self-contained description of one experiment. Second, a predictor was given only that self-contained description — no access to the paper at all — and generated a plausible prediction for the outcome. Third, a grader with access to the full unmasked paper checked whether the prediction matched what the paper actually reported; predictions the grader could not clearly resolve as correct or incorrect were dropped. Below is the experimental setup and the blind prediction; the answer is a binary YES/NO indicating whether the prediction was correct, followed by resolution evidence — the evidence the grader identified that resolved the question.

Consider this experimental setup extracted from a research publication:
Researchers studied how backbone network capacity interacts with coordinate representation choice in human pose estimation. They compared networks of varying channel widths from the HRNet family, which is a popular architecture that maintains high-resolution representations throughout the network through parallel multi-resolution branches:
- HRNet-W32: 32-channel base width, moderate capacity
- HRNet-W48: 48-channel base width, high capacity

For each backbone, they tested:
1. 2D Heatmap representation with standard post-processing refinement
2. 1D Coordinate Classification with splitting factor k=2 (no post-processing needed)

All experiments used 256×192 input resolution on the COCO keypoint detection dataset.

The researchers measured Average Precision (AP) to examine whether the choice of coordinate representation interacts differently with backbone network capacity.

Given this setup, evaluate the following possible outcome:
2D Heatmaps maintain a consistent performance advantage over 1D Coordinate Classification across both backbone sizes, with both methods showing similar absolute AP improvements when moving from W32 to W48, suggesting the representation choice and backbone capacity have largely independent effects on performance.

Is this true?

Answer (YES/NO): NO